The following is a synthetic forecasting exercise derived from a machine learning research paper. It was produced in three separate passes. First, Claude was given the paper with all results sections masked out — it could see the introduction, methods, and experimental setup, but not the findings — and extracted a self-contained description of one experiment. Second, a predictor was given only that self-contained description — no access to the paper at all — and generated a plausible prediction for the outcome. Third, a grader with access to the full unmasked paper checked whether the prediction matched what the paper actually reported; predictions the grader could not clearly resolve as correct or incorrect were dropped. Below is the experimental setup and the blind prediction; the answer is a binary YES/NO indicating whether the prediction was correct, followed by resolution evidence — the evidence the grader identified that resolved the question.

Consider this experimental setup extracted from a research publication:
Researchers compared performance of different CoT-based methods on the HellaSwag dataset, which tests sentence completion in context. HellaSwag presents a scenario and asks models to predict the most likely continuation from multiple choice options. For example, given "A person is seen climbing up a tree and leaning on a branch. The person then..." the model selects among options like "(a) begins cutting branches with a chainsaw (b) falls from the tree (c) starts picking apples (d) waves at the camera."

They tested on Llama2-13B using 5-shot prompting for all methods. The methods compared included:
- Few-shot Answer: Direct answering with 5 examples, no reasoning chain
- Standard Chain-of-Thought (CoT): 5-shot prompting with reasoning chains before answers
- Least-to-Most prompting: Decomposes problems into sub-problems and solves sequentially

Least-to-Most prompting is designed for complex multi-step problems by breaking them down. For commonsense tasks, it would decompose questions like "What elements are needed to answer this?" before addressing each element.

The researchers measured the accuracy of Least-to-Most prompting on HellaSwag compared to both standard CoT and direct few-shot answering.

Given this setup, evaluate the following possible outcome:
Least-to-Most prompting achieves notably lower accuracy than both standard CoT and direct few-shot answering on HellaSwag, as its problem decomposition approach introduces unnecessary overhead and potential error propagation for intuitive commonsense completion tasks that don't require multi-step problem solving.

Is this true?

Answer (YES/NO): YES